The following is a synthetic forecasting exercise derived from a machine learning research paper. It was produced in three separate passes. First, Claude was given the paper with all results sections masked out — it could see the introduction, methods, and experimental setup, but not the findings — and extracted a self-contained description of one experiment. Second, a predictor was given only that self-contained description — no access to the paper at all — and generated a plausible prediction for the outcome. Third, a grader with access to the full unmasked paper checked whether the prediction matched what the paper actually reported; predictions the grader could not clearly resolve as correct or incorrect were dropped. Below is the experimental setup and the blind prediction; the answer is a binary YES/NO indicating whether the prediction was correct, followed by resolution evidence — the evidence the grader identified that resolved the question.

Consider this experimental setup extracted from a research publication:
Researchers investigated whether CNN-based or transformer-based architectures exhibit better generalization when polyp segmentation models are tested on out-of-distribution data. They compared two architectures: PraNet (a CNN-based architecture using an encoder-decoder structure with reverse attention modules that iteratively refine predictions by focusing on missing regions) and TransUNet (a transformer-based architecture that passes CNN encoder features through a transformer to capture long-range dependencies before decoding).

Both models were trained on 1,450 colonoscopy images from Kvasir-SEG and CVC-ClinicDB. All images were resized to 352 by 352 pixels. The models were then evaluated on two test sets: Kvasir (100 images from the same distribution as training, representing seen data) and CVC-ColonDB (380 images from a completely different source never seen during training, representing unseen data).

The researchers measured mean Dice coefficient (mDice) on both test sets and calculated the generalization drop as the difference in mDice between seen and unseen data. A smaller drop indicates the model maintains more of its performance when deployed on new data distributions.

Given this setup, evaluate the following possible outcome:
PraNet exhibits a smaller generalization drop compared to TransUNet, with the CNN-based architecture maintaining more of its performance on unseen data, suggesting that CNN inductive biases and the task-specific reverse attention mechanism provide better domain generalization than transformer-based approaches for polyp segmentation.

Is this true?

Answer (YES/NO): NO